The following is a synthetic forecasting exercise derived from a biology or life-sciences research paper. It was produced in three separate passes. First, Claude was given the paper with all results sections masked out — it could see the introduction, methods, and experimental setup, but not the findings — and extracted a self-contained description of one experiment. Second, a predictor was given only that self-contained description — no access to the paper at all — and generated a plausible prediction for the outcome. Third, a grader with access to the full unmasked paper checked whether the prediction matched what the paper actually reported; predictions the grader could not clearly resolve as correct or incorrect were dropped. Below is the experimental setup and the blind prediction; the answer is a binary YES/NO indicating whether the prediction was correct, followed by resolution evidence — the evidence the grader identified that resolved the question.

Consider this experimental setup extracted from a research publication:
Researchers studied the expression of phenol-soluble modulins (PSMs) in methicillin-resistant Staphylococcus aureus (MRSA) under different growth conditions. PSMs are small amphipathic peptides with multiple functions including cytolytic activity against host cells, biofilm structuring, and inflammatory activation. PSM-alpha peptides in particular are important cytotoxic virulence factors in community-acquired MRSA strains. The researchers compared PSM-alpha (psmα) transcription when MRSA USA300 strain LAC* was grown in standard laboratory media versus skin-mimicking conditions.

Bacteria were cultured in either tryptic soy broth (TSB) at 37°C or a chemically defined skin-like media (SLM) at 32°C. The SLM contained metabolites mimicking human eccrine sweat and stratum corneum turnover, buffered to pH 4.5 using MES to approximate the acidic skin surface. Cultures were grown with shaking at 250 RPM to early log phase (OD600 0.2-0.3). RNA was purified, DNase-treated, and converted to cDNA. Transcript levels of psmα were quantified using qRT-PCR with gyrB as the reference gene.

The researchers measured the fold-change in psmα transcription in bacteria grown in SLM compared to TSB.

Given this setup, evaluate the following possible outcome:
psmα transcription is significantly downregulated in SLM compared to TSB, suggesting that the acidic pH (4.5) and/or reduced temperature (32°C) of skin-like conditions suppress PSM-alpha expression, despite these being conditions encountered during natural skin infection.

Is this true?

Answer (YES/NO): NO